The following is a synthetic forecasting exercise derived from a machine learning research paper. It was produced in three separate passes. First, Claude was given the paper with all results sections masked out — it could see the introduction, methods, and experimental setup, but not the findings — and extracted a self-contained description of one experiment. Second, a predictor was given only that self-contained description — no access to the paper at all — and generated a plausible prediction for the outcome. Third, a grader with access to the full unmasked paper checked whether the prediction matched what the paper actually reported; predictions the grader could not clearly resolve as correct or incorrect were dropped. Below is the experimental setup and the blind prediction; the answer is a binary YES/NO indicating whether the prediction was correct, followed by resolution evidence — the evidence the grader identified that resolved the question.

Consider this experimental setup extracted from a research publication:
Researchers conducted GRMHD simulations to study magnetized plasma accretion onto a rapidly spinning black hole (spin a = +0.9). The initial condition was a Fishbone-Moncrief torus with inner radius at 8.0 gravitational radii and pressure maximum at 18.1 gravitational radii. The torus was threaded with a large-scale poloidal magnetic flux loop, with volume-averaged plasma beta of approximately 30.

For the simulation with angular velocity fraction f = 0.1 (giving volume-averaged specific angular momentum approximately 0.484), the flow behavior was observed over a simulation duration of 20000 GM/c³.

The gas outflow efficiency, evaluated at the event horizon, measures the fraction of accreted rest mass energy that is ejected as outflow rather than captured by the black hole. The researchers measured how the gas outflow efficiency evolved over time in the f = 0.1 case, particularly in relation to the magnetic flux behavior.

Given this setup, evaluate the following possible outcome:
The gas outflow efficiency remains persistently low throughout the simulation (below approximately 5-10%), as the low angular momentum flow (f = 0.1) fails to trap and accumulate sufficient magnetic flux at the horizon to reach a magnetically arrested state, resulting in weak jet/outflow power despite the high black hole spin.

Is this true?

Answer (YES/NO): NO